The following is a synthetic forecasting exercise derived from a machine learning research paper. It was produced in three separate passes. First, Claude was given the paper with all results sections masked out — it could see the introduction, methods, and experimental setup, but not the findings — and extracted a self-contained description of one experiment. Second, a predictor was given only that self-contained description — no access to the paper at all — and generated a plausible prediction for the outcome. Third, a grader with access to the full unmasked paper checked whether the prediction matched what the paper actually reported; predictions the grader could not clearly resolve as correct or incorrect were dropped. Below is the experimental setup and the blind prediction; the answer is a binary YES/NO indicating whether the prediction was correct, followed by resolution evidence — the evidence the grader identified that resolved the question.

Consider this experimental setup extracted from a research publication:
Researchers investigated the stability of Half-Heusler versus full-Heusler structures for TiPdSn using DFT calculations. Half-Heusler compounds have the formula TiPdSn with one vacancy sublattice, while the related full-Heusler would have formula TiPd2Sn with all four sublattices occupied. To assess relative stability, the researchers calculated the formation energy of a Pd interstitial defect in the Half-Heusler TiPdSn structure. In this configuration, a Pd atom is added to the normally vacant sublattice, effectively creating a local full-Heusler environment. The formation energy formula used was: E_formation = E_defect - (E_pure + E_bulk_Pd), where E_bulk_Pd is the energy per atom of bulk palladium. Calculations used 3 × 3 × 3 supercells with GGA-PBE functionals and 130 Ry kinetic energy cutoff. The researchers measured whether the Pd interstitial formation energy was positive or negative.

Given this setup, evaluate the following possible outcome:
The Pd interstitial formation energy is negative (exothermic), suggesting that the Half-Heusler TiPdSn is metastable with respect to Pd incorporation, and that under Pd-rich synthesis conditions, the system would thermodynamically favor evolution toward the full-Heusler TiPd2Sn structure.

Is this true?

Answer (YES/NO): YES